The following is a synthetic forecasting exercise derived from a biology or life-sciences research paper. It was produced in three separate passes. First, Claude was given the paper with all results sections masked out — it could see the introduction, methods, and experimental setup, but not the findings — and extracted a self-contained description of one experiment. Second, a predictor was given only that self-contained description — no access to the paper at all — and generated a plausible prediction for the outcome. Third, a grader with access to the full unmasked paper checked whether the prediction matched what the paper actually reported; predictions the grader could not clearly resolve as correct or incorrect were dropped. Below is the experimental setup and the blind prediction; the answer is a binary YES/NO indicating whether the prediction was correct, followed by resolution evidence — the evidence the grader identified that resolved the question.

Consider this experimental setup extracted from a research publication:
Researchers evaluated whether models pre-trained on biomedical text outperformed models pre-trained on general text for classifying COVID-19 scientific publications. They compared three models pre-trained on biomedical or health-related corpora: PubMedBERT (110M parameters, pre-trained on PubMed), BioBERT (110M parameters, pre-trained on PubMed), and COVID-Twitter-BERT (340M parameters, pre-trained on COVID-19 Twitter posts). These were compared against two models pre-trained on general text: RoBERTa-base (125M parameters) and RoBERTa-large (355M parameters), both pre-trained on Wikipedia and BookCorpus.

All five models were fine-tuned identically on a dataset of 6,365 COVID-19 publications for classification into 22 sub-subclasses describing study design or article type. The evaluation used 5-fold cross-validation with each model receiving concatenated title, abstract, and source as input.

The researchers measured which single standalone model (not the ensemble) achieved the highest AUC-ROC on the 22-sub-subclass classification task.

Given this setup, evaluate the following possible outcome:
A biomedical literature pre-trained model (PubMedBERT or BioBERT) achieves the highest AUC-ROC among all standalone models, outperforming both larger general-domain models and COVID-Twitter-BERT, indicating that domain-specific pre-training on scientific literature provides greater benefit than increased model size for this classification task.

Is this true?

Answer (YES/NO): YES